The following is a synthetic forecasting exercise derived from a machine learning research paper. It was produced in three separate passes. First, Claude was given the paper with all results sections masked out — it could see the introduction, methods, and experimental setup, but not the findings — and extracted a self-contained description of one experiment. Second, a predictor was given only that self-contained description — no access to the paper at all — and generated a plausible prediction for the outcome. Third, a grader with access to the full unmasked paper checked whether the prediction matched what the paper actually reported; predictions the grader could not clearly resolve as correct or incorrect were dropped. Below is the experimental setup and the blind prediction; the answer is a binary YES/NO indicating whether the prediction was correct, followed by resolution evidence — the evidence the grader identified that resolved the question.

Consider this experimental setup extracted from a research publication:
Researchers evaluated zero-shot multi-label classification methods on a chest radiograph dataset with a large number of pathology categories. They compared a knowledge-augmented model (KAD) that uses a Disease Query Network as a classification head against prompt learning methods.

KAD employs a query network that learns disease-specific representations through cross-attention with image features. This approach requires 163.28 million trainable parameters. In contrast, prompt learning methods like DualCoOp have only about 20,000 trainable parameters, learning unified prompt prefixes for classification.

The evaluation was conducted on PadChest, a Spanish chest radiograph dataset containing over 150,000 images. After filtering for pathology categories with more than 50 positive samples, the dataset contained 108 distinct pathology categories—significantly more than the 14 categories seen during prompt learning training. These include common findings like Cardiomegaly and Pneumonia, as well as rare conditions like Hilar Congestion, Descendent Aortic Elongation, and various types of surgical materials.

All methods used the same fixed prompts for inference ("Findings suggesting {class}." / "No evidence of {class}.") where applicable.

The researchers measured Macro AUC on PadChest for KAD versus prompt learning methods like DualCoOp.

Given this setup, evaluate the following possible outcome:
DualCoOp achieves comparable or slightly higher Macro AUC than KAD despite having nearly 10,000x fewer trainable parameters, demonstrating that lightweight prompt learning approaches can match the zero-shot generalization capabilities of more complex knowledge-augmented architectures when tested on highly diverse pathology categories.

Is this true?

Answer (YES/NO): NO